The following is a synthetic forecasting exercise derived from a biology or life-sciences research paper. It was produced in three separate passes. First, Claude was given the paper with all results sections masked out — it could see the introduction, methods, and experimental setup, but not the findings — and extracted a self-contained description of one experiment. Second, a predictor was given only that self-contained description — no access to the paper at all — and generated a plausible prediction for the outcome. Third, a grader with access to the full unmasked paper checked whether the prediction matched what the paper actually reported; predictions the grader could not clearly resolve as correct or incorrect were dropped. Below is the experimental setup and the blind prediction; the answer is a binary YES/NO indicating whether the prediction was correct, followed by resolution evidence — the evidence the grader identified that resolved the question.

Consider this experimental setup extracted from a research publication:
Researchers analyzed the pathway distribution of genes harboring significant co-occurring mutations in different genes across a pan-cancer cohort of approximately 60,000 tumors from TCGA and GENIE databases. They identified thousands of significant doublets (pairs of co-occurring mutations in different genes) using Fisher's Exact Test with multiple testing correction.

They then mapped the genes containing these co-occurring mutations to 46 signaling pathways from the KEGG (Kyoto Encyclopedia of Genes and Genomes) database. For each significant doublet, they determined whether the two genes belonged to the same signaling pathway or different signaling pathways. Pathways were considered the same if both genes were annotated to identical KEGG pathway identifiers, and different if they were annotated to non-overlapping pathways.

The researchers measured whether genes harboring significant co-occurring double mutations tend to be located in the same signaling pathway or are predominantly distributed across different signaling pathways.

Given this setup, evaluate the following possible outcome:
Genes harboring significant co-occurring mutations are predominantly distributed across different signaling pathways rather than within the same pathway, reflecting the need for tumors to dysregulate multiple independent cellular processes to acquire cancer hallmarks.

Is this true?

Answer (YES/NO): NO